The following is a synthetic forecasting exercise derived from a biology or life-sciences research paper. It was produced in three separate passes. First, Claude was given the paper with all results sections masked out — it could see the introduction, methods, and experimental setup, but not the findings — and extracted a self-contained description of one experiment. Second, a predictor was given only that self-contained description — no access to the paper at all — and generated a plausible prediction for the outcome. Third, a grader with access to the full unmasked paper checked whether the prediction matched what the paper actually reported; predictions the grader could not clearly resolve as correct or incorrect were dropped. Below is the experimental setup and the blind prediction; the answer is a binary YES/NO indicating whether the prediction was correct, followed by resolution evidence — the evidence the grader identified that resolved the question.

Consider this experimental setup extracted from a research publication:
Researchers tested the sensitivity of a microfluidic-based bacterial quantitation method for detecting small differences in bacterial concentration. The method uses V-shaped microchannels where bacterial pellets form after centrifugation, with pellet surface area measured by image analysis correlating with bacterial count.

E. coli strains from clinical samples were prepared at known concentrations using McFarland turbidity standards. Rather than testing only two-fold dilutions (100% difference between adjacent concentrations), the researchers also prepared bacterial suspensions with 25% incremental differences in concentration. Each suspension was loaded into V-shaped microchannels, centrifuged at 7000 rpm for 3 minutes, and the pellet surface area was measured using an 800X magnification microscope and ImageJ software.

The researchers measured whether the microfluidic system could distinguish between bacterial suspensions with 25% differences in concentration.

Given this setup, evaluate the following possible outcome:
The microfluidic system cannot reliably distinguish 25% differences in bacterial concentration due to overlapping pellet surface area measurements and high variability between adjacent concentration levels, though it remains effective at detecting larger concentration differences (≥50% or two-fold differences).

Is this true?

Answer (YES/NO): NO